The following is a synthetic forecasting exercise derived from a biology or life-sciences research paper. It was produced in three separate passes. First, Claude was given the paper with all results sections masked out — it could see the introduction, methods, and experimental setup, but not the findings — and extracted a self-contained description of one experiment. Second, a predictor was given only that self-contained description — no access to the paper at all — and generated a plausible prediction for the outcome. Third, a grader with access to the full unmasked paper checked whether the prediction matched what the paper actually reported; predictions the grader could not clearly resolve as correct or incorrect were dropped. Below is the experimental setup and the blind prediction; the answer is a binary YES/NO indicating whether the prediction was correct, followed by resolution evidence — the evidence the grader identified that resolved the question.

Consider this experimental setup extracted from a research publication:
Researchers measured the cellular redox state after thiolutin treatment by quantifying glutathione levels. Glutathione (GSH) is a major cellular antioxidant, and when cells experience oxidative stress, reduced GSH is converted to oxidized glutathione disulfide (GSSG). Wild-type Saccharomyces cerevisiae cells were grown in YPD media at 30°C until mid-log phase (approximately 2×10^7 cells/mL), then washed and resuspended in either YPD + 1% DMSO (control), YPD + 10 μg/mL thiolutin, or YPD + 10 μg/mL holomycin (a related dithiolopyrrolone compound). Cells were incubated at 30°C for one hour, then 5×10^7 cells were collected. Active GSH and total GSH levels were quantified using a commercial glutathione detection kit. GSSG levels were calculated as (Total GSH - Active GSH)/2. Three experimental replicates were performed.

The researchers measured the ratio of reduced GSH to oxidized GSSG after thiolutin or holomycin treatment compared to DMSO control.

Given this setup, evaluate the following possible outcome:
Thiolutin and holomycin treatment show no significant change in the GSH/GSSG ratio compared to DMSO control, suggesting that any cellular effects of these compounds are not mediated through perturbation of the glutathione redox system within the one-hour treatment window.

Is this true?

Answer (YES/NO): NO